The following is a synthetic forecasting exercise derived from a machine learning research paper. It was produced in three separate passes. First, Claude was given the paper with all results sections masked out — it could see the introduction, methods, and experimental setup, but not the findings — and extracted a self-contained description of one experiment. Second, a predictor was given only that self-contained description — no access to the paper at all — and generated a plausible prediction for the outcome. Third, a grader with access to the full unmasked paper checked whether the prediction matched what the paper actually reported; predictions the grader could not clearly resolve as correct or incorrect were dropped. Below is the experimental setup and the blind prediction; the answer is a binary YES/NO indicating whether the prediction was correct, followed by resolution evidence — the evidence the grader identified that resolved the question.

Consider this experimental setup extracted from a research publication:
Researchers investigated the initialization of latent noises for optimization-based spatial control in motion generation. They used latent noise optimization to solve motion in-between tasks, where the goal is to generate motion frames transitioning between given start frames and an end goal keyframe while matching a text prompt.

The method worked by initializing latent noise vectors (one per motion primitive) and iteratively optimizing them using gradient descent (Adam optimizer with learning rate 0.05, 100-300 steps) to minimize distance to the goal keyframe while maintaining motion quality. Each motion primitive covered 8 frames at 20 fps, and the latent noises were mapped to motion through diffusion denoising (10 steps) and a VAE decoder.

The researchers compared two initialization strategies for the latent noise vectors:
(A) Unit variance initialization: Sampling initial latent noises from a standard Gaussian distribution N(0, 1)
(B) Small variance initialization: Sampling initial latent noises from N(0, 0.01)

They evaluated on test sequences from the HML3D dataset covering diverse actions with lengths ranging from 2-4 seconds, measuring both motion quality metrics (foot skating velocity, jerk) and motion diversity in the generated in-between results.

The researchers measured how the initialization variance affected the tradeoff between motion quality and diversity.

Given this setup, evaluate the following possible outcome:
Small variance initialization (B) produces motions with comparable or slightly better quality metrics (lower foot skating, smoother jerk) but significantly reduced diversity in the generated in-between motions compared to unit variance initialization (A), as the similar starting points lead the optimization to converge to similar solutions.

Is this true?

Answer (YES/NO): NO